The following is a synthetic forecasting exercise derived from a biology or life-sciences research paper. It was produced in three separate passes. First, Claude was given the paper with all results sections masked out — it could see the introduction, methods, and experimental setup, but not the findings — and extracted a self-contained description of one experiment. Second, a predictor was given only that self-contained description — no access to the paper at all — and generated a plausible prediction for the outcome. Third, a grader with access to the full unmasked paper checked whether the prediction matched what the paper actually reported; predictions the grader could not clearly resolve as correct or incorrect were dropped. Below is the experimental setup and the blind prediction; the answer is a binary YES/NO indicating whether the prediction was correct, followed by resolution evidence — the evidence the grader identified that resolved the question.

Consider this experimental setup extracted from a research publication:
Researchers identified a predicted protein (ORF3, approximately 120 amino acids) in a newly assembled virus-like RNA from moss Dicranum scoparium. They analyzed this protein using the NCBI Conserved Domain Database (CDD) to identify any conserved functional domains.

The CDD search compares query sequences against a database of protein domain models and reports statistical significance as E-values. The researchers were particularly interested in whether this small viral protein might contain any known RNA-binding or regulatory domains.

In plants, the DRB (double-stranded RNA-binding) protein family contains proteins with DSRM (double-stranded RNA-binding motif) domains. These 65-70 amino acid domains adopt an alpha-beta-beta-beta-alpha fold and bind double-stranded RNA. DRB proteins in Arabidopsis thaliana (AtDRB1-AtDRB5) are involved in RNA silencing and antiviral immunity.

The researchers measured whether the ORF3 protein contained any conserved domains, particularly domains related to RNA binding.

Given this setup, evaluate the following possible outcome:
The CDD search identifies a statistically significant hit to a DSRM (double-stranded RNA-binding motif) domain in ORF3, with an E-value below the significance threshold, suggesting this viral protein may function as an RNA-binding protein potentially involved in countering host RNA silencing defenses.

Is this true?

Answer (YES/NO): YES